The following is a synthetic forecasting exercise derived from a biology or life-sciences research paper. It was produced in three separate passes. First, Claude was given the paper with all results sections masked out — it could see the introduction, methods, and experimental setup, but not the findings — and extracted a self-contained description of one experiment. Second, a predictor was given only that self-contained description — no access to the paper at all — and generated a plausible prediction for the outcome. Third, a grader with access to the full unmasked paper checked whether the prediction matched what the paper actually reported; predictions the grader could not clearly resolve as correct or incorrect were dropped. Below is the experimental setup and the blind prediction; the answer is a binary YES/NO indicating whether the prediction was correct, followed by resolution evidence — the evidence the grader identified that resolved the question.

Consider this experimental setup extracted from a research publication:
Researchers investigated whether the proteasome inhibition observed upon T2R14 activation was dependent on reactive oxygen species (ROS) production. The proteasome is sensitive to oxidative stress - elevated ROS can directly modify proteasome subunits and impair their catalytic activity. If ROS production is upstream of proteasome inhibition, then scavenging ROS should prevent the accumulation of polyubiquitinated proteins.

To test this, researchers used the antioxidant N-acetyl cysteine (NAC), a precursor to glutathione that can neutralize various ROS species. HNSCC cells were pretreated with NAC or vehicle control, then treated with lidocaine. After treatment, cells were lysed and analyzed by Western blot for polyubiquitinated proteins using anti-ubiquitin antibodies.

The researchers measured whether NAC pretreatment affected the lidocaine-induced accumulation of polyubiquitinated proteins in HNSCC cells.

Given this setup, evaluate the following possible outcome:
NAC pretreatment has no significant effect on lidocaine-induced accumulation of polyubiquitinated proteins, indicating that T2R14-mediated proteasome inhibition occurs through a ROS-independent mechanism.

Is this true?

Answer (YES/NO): NO